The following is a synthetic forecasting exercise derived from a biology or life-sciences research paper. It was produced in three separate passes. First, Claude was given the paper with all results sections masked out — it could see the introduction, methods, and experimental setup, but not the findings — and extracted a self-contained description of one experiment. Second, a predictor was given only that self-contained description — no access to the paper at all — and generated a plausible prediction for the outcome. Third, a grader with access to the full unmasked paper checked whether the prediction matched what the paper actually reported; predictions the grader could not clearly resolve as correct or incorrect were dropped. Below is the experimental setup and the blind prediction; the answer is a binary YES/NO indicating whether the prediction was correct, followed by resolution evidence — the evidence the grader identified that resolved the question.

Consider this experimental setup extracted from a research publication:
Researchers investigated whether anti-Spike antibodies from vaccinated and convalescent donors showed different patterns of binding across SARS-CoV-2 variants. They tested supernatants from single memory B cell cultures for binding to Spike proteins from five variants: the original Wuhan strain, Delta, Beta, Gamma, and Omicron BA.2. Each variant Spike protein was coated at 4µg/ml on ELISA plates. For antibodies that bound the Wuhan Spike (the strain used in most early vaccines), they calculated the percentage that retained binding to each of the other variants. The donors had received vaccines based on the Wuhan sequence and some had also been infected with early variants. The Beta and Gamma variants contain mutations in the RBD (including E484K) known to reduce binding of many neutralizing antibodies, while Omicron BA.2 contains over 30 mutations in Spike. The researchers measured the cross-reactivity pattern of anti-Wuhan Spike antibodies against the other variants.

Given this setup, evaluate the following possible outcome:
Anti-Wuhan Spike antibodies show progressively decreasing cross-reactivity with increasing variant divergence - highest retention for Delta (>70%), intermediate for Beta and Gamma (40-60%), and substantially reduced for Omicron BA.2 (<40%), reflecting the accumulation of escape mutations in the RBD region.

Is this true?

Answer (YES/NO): NO